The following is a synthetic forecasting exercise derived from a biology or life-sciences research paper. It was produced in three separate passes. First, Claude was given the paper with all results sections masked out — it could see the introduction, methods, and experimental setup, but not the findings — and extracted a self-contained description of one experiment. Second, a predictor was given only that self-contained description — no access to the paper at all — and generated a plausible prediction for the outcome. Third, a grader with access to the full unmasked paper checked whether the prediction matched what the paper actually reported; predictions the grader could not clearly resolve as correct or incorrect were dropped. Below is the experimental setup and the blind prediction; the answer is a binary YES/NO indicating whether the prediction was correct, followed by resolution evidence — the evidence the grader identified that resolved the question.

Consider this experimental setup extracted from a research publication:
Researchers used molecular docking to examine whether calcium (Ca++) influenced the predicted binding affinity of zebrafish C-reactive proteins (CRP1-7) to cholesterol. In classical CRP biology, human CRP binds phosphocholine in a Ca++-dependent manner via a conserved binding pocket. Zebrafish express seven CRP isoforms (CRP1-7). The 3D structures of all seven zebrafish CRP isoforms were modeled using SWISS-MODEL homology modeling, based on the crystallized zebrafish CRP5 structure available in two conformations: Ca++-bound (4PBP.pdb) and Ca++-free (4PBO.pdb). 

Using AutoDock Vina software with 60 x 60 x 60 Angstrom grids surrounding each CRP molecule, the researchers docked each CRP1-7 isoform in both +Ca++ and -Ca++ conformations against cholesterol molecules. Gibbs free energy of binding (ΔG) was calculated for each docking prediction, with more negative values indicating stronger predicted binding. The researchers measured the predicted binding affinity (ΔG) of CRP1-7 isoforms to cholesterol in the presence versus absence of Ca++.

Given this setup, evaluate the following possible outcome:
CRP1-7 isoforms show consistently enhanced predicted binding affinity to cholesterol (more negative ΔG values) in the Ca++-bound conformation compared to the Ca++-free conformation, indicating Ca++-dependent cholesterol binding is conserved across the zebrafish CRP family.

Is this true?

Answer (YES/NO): NO